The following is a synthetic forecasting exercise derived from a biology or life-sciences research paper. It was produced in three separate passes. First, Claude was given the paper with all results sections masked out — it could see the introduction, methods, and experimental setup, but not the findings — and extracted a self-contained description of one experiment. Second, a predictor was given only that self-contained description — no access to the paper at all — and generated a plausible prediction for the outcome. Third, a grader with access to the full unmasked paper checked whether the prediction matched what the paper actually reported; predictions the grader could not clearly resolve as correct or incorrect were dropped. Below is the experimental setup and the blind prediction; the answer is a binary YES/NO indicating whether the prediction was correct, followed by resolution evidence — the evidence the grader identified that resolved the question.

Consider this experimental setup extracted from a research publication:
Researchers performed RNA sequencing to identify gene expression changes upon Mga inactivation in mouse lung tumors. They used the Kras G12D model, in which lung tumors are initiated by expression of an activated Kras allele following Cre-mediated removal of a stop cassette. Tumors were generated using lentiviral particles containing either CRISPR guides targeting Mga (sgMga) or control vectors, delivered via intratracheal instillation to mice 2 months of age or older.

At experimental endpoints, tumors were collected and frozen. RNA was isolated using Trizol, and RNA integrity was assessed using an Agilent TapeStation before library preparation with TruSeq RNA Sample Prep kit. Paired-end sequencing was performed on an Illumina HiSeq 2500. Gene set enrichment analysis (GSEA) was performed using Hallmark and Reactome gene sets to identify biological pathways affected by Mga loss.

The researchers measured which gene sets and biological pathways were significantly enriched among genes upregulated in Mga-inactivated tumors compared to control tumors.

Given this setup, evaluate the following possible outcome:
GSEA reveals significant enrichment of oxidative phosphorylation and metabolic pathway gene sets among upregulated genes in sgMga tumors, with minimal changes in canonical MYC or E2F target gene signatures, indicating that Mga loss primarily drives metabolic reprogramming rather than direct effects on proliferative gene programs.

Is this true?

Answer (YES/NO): NO